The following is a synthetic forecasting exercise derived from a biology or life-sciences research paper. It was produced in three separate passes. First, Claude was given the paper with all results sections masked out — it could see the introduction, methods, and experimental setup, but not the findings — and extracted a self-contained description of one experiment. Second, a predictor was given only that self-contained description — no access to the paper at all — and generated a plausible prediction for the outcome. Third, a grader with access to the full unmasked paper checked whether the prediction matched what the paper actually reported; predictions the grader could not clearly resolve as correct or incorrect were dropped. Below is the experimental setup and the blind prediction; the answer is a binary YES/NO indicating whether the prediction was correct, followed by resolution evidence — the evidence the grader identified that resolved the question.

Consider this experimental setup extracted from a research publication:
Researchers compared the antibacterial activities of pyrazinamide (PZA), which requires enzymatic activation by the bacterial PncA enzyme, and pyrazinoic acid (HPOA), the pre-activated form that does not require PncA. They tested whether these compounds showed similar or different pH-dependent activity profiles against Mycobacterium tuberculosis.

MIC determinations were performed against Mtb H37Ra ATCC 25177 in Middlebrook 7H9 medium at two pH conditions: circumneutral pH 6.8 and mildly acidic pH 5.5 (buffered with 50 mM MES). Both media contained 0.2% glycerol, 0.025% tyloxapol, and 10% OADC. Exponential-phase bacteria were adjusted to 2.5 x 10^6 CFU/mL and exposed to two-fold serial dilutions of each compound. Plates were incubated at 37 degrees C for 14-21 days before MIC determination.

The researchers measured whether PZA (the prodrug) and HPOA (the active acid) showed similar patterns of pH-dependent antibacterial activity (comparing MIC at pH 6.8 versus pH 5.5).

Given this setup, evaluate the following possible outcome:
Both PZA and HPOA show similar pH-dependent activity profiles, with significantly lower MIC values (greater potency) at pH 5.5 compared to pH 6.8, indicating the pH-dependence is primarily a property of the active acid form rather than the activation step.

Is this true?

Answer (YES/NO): YES